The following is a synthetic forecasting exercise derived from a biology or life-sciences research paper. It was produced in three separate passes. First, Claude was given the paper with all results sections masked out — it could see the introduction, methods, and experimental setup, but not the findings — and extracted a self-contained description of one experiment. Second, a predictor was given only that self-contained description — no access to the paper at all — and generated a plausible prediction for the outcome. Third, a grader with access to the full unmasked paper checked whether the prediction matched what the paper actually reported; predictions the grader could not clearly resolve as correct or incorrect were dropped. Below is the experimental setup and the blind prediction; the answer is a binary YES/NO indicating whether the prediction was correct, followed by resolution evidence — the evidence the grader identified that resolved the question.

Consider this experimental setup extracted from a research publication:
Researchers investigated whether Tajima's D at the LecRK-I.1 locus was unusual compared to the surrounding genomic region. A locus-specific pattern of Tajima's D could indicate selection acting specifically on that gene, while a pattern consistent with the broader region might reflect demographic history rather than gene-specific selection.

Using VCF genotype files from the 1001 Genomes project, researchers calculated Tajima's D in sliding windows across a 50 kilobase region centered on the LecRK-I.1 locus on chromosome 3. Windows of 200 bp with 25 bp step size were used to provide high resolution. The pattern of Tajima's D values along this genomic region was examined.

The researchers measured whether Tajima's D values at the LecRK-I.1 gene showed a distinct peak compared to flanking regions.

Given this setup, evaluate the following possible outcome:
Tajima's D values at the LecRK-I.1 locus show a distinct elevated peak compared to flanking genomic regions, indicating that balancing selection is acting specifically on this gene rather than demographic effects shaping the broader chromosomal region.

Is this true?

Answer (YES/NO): YES